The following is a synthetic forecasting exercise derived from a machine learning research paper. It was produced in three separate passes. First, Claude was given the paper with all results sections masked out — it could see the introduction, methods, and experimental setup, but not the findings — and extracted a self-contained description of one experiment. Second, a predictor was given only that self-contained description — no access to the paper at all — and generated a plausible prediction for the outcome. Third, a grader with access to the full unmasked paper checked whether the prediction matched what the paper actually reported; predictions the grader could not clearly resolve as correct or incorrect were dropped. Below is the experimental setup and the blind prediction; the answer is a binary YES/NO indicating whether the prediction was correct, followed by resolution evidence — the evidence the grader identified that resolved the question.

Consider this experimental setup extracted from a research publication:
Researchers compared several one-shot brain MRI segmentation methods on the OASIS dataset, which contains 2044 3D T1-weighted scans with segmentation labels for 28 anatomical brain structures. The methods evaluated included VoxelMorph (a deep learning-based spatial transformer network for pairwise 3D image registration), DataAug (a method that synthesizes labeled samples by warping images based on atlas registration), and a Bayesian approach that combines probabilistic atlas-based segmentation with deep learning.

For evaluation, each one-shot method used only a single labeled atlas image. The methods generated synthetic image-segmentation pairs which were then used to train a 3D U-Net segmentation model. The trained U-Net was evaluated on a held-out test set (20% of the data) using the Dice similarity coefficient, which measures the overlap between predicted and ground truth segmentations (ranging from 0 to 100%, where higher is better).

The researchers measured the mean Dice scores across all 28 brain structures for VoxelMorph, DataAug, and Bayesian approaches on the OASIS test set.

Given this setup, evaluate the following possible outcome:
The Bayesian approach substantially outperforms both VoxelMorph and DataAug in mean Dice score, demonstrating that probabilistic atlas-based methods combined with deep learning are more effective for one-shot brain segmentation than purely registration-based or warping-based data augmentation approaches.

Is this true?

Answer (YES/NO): NO